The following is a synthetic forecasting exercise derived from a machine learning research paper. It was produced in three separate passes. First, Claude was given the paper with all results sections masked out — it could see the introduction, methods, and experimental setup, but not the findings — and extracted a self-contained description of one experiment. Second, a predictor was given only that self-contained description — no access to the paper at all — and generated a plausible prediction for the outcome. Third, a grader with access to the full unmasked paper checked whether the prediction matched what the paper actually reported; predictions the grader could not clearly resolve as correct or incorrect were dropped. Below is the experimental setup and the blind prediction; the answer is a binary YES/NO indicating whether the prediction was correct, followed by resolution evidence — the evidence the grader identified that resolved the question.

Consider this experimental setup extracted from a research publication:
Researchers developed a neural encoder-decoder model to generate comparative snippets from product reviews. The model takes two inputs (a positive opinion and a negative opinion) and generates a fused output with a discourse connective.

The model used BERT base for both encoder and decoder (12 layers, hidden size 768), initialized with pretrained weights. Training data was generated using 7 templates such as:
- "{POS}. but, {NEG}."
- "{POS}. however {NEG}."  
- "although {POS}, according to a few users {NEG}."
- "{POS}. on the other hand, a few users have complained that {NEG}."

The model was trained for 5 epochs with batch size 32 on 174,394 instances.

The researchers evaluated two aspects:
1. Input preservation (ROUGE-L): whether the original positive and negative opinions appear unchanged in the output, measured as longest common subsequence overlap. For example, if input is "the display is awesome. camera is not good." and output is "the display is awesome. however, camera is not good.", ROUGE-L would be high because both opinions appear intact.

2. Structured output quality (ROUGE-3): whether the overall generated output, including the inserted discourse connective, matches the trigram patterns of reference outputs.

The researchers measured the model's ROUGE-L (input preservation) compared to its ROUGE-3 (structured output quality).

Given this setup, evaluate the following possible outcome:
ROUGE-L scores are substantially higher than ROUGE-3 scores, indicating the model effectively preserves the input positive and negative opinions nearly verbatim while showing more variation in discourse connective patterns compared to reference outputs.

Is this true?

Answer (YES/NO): YES